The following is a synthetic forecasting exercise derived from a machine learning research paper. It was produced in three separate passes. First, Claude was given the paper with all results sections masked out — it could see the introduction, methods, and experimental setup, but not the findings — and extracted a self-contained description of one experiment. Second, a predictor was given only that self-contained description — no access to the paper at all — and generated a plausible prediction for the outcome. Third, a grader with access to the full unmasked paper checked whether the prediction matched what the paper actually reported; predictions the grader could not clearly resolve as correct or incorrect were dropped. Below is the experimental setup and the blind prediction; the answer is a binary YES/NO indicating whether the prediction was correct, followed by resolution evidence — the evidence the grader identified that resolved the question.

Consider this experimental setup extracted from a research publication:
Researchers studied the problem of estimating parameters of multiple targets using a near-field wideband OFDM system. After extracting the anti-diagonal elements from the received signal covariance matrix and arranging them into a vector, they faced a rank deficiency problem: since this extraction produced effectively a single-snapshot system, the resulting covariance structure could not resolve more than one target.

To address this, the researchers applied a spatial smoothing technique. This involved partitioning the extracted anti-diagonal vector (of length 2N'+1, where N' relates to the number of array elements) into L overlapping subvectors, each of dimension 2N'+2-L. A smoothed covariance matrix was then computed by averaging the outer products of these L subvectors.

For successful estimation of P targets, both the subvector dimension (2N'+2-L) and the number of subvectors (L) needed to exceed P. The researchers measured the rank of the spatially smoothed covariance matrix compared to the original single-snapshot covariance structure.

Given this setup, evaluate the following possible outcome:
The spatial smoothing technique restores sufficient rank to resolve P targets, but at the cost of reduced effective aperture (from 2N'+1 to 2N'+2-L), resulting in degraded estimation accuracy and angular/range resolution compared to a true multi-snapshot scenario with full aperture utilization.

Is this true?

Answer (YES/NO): NO